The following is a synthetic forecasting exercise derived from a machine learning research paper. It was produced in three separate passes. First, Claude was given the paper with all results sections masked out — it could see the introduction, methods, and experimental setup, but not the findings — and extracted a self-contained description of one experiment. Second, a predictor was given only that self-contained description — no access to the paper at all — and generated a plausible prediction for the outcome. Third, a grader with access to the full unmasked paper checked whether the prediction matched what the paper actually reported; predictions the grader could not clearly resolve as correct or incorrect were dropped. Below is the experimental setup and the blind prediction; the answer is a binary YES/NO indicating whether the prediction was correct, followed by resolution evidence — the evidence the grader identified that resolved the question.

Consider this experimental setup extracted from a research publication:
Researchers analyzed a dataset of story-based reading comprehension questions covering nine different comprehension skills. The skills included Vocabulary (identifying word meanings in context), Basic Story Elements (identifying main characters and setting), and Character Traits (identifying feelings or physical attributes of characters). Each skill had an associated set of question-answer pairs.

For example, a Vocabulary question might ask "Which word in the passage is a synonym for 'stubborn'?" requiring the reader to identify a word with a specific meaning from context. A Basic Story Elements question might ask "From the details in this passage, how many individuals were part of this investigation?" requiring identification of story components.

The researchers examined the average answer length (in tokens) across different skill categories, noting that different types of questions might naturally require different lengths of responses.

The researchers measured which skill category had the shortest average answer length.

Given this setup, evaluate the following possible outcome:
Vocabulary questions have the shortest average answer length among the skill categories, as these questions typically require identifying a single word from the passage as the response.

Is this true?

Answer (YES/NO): YES